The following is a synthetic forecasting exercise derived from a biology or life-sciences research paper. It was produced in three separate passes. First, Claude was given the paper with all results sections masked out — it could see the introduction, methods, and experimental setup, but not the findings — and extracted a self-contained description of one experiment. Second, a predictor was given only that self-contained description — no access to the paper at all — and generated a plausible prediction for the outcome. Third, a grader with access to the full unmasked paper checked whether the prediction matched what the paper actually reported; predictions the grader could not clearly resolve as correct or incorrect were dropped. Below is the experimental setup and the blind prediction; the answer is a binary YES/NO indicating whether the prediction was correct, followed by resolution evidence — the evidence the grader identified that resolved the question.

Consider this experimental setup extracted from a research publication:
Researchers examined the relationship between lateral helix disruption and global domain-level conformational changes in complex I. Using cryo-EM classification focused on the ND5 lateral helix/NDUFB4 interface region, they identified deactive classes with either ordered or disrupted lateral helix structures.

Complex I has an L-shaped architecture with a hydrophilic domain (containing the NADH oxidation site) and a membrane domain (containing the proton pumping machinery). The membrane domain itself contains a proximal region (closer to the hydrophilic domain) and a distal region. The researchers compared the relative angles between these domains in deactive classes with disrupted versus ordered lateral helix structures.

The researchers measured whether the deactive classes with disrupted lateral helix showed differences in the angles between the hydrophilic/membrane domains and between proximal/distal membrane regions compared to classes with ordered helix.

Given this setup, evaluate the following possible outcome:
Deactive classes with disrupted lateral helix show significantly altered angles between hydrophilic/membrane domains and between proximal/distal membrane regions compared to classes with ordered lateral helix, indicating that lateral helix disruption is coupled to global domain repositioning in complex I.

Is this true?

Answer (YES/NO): NO